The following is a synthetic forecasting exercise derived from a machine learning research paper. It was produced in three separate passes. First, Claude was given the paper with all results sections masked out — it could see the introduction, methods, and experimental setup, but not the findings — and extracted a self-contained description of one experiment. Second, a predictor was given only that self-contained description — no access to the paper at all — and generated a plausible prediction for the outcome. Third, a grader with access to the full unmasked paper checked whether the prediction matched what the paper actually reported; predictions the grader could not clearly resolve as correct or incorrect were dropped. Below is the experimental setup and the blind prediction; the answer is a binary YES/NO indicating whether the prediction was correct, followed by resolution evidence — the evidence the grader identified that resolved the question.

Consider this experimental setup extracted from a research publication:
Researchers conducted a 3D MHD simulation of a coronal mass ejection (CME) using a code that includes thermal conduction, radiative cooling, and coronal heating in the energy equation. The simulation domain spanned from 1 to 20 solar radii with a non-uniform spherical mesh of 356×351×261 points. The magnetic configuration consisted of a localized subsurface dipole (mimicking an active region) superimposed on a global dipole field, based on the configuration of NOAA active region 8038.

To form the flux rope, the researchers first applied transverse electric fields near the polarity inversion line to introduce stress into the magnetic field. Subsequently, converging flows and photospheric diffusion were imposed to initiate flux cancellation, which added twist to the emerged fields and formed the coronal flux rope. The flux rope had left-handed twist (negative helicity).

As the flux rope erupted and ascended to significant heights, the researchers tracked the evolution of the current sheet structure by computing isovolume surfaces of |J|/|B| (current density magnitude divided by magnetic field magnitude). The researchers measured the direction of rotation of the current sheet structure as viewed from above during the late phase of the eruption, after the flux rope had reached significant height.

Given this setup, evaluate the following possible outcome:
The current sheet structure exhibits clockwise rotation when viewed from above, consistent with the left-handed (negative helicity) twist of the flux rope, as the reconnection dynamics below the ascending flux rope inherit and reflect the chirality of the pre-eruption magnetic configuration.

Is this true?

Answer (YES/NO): NO